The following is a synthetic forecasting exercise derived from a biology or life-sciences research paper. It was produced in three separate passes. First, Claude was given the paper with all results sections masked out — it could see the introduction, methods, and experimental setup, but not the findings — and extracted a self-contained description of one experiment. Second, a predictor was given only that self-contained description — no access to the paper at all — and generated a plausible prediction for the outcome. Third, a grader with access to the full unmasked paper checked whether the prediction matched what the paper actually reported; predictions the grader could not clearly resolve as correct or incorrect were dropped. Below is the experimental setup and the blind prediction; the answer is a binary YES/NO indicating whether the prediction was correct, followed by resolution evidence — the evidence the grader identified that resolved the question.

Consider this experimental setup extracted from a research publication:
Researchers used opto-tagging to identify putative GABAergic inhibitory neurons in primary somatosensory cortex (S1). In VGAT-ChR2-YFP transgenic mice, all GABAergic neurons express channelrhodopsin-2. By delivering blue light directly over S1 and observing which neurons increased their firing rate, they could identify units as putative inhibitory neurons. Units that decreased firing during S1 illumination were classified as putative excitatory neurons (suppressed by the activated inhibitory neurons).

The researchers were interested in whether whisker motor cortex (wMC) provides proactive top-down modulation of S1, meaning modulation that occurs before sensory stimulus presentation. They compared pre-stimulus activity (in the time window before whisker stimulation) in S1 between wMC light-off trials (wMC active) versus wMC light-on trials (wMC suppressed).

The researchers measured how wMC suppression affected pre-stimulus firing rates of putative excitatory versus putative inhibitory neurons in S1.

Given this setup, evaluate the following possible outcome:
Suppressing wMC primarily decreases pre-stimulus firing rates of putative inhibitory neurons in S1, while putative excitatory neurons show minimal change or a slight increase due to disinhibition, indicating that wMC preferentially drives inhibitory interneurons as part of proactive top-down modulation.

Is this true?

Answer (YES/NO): NO